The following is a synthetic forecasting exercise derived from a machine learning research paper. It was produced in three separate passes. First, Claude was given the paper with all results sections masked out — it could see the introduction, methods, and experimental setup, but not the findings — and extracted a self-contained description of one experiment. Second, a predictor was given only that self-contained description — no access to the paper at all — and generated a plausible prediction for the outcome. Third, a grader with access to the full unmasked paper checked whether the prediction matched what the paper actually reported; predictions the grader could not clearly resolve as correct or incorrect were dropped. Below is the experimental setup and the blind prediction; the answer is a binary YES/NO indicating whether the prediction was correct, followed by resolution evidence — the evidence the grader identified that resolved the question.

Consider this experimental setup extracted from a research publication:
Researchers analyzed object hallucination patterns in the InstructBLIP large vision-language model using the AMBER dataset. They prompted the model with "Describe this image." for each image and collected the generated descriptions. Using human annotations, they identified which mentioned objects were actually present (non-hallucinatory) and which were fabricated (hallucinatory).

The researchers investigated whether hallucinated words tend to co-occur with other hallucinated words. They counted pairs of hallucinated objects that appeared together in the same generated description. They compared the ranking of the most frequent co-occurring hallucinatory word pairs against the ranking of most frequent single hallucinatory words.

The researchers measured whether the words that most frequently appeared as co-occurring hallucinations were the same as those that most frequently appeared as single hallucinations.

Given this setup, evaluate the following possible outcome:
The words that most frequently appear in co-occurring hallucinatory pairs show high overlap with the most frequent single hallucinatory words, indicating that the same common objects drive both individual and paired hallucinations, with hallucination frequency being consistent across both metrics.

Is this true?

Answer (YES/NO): NO